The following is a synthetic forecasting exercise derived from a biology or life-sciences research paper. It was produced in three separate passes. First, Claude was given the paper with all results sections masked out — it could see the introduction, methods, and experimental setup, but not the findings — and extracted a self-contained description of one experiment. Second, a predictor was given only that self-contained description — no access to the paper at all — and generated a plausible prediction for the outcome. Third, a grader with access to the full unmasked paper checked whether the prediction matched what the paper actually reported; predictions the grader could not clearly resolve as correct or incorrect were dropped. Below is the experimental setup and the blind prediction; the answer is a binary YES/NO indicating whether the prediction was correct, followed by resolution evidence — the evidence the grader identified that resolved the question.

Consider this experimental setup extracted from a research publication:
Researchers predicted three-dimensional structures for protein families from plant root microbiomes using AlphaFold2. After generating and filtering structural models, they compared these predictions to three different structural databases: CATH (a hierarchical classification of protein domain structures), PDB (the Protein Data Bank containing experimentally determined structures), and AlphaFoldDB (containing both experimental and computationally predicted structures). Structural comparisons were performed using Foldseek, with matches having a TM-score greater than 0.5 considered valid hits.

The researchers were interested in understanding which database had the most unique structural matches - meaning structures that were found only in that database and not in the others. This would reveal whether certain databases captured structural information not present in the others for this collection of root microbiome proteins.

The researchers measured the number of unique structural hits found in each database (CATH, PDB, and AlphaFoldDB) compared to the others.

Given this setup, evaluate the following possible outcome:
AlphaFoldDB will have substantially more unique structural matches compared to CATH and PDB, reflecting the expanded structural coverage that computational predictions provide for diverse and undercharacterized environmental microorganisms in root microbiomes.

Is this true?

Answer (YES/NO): YES